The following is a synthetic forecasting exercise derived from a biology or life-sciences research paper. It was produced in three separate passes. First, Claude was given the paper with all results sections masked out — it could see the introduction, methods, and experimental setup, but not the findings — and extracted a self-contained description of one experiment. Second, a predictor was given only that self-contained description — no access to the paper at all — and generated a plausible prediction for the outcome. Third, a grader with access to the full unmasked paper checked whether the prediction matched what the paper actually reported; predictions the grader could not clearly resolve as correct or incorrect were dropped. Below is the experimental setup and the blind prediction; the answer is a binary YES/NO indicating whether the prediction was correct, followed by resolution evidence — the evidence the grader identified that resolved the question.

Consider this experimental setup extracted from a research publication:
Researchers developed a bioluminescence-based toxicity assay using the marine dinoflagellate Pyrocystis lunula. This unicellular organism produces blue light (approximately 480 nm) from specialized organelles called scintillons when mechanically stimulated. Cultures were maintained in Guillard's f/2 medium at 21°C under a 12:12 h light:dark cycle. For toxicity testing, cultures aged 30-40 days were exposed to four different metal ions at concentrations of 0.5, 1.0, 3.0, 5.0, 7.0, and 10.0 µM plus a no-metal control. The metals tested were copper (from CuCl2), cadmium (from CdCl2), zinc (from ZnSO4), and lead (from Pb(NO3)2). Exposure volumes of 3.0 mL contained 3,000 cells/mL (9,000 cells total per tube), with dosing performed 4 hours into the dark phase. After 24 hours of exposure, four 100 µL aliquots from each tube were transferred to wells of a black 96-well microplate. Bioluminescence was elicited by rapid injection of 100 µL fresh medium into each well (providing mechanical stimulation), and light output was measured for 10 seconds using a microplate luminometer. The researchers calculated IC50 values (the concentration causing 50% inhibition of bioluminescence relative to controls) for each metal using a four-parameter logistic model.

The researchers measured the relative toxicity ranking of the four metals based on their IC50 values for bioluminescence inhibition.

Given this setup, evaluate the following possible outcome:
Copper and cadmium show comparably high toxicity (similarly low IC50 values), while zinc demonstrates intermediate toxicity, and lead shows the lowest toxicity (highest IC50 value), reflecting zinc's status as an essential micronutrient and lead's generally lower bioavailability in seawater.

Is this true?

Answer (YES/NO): NO